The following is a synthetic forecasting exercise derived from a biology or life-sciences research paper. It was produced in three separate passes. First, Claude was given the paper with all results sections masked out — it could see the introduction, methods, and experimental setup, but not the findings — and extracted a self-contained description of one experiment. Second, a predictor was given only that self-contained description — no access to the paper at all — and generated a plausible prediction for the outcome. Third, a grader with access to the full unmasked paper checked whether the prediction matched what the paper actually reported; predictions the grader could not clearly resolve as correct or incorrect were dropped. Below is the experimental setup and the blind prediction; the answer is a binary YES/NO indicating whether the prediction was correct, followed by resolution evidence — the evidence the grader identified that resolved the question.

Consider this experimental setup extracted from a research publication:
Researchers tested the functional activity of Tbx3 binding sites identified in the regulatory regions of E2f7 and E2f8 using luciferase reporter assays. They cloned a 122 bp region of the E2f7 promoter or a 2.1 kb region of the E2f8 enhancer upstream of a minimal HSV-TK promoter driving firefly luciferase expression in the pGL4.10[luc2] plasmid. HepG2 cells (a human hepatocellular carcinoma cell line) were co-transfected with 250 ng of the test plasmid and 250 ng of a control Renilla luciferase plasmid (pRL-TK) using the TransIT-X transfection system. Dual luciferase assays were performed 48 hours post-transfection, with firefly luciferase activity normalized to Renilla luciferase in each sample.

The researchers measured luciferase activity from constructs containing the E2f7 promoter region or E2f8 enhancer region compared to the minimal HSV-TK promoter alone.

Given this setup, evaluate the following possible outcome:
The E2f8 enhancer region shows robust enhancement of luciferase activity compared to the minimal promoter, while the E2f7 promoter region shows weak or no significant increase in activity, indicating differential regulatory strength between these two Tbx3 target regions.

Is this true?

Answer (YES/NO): NO